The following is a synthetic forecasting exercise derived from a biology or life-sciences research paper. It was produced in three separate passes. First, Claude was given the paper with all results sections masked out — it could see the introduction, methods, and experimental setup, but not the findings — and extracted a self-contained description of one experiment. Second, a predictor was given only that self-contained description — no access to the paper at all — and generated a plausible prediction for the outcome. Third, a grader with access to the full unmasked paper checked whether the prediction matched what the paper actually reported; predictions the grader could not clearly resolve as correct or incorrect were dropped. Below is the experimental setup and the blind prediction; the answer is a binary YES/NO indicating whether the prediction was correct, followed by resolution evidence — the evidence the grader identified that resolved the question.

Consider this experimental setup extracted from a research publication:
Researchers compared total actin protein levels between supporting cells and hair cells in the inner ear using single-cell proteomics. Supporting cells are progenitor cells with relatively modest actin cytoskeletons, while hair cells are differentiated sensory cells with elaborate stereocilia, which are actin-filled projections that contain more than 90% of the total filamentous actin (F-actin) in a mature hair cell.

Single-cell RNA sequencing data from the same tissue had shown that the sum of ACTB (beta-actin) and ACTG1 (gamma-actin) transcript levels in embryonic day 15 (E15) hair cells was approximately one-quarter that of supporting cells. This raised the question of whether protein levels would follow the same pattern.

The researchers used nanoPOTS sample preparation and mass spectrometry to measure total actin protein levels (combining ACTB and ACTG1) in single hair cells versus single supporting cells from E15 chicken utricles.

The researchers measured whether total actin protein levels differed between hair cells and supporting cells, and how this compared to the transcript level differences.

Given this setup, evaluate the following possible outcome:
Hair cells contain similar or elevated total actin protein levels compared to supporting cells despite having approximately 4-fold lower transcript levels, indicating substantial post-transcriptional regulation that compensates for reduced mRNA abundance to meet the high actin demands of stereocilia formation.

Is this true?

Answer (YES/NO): YES